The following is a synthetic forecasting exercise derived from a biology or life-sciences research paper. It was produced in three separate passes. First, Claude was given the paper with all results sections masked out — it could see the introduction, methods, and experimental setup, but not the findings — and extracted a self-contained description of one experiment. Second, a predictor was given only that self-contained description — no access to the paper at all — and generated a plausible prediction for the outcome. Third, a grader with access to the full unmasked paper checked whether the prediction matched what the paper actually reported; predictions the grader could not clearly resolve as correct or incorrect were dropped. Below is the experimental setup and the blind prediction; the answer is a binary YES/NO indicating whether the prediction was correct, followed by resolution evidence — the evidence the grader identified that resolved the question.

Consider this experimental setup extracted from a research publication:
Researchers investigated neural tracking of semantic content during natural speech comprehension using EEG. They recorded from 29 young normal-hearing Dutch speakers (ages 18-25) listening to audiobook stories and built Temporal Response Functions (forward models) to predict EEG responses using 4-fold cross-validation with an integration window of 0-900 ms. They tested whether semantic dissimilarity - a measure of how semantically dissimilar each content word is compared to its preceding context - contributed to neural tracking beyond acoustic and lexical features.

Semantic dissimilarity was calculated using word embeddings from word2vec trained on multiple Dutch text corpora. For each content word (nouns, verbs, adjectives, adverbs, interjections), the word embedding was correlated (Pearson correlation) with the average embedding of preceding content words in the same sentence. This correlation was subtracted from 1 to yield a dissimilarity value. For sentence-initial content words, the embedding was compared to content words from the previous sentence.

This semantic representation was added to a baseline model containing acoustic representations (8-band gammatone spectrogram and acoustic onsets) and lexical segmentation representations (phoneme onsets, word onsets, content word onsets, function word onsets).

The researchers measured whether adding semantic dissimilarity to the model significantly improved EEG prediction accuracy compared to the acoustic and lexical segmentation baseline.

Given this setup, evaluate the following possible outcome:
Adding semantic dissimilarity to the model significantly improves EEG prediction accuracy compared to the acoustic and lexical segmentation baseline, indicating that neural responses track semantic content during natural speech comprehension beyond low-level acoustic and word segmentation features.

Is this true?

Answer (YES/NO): NO